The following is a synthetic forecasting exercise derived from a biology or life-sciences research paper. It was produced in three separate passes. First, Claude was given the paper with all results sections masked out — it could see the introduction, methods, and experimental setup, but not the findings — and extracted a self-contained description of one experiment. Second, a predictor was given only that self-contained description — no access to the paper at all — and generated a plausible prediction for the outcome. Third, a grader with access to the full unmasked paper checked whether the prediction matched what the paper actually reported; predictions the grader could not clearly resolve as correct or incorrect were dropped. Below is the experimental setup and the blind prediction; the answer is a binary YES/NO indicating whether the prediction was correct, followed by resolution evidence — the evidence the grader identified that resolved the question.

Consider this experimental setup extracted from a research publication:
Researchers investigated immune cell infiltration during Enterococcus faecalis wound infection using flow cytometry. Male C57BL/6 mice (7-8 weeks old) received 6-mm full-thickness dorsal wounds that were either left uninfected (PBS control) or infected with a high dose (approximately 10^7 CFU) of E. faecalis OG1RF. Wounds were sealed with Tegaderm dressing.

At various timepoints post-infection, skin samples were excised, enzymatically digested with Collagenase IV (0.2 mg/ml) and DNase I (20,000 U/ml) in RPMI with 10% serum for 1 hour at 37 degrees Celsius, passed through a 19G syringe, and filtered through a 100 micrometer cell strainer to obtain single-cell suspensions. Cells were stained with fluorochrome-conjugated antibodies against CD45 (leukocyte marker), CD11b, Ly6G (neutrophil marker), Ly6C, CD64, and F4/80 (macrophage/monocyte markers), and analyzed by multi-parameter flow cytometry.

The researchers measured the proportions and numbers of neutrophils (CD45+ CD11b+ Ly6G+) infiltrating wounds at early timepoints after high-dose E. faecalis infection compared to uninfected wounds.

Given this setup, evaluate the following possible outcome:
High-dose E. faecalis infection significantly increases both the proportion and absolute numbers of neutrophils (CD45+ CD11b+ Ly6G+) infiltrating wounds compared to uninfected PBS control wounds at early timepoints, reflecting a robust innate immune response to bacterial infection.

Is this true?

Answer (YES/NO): YES